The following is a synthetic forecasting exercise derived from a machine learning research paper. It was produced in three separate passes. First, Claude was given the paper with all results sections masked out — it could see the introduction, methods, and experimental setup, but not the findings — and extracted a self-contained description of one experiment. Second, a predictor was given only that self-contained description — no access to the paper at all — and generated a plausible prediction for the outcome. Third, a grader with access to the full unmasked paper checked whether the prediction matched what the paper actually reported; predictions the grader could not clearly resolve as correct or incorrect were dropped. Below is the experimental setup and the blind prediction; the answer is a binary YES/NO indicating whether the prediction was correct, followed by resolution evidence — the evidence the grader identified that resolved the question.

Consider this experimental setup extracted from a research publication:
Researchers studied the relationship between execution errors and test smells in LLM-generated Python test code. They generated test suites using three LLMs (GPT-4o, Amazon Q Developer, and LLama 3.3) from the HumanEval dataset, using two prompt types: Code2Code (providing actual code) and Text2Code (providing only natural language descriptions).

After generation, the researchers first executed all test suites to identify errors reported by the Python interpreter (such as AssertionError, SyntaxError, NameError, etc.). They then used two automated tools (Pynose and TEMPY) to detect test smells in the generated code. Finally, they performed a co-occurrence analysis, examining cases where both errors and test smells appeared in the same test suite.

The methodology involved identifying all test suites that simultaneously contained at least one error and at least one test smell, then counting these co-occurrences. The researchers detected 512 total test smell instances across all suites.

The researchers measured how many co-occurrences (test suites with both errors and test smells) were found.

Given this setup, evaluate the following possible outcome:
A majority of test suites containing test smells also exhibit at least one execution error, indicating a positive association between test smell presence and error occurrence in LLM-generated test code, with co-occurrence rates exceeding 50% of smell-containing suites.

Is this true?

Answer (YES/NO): YES